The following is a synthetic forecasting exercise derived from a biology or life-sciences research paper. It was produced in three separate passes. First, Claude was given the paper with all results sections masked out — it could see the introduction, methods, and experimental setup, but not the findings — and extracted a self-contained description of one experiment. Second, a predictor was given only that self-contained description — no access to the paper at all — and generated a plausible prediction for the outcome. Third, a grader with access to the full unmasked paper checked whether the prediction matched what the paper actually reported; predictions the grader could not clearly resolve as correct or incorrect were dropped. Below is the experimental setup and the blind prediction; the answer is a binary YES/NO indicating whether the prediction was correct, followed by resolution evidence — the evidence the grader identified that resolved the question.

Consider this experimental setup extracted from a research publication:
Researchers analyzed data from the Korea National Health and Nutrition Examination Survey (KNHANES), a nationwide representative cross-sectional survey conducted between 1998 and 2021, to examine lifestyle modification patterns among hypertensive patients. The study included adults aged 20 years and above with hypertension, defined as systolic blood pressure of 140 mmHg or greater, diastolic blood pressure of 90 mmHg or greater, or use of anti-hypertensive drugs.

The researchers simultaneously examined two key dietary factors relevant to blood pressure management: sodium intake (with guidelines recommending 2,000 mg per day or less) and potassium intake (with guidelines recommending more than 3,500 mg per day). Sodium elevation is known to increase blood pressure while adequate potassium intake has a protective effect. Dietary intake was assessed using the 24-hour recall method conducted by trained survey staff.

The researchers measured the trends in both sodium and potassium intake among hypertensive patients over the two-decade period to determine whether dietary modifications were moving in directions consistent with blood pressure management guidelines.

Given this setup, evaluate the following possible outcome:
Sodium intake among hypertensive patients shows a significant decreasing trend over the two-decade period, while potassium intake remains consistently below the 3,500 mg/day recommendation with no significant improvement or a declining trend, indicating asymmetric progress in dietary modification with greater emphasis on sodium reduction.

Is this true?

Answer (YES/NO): YES